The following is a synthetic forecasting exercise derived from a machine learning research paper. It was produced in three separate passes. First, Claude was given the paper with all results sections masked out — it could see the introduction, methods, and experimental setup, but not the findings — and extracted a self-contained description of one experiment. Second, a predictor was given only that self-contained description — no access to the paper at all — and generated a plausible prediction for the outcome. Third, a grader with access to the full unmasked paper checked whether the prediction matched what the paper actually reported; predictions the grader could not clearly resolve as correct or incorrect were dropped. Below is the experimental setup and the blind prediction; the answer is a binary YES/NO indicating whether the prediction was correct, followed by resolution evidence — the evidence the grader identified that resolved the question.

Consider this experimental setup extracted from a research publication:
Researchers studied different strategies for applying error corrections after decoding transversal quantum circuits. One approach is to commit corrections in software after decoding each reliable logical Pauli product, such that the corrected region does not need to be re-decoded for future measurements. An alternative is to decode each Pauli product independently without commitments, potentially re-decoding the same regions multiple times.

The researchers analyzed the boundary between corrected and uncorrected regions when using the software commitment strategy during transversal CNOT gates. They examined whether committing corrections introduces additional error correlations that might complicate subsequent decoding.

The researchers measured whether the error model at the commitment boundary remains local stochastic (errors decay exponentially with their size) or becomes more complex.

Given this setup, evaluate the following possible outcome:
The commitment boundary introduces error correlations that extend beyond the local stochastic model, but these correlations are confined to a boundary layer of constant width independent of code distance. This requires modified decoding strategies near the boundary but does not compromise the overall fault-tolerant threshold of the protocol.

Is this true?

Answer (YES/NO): NO